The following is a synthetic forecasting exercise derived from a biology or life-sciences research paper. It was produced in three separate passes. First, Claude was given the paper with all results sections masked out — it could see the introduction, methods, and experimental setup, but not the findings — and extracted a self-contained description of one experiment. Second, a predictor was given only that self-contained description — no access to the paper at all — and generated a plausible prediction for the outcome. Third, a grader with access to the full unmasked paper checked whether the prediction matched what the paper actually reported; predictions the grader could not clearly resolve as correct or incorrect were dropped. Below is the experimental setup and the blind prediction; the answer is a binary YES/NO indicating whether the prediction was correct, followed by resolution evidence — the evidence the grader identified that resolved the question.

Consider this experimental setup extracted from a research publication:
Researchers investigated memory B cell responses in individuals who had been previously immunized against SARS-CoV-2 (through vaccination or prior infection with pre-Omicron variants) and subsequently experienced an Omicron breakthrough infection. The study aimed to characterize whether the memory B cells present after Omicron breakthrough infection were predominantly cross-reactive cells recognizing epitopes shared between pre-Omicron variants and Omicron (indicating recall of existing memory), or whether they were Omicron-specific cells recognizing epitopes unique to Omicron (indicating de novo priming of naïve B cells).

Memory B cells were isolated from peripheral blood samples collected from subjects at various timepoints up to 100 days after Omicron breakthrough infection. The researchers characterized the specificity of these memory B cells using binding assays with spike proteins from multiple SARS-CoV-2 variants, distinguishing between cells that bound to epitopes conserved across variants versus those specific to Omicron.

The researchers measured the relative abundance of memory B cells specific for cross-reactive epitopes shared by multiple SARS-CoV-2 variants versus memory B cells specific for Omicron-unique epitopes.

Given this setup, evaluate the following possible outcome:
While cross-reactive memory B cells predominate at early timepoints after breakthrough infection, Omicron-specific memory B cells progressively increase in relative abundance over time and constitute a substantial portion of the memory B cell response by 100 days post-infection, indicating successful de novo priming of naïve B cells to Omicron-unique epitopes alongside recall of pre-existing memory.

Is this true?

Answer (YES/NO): NO